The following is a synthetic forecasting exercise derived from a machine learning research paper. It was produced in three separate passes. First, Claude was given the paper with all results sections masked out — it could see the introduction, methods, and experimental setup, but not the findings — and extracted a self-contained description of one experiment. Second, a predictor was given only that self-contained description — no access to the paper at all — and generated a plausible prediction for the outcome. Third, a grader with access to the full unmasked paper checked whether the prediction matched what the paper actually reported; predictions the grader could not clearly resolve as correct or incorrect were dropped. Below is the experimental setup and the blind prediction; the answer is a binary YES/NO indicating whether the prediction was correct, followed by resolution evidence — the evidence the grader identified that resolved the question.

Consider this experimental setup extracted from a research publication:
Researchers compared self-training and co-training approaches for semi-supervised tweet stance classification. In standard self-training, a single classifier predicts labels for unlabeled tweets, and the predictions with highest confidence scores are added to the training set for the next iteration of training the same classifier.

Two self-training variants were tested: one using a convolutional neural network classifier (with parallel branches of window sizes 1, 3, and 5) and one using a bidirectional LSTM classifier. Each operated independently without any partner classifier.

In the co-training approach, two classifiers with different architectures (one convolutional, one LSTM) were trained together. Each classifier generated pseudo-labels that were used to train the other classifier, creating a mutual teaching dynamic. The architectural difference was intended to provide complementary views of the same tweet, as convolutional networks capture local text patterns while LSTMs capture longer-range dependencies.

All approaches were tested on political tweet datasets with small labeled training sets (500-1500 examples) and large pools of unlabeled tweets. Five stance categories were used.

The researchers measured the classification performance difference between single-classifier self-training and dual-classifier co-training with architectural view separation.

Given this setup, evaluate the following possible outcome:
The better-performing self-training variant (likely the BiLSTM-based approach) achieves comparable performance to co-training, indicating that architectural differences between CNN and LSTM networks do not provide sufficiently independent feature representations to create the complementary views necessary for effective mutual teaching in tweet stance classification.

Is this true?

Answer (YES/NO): NO